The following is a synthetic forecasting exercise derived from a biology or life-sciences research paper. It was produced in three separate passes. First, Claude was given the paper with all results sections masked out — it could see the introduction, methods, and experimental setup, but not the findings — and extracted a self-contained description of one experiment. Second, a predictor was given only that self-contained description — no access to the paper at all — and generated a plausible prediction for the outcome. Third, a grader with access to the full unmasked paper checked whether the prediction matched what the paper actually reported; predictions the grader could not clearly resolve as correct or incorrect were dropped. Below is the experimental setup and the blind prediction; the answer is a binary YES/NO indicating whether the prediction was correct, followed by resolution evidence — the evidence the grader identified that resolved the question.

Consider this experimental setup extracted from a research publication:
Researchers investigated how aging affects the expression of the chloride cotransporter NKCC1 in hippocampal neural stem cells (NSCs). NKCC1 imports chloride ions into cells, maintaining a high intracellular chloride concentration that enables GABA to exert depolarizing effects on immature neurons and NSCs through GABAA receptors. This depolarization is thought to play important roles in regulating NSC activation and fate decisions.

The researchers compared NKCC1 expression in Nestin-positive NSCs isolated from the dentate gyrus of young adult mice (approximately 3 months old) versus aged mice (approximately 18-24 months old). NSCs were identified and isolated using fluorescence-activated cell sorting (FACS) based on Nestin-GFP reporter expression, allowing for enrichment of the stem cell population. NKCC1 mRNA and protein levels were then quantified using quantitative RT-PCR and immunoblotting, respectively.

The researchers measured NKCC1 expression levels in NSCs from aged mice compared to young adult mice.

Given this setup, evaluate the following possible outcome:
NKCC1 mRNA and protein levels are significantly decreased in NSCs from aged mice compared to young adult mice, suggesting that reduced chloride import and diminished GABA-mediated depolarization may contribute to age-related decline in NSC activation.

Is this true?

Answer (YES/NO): NO